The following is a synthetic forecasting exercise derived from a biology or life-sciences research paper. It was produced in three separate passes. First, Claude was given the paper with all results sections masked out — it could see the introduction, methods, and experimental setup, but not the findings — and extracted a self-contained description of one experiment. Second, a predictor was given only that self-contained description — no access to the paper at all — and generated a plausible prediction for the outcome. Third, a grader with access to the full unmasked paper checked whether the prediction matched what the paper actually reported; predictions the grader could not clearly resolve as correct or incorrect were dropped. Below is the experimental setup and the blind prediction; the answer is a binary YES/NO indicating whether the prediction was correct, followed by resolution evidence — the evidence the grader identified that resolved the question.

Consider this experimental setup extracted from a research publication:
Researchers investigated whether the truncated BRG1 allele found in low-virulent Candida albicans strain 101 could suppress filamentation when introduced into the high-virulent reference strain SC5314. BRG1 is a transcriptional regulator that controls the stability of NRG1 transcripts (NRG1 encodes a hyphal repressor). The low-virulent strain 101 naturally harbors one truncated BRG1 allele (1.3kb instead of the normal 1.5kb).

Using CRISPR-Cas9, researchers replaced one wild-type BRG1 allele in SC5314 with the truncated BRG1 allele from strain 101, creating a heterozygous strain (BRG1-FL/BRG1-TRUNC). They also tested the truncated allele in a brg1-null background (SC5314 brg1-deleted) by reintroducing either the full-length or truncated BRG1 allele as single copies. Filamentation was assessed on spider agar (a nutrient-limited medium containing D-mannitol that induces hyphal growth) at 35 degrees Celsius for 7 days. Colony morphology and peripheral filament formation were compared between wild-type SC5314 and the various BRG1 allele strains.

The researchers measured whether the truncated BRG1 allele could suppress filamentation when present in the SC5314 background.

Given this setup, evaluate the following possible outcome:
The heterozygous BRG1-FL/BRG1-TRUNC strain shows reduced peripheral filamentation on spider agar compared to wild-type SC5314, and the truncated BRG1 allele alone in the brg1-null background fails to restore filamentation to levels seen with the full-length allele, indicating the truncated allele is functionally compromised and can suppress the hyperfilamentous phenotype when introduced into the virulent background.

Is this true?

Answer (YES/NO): NO